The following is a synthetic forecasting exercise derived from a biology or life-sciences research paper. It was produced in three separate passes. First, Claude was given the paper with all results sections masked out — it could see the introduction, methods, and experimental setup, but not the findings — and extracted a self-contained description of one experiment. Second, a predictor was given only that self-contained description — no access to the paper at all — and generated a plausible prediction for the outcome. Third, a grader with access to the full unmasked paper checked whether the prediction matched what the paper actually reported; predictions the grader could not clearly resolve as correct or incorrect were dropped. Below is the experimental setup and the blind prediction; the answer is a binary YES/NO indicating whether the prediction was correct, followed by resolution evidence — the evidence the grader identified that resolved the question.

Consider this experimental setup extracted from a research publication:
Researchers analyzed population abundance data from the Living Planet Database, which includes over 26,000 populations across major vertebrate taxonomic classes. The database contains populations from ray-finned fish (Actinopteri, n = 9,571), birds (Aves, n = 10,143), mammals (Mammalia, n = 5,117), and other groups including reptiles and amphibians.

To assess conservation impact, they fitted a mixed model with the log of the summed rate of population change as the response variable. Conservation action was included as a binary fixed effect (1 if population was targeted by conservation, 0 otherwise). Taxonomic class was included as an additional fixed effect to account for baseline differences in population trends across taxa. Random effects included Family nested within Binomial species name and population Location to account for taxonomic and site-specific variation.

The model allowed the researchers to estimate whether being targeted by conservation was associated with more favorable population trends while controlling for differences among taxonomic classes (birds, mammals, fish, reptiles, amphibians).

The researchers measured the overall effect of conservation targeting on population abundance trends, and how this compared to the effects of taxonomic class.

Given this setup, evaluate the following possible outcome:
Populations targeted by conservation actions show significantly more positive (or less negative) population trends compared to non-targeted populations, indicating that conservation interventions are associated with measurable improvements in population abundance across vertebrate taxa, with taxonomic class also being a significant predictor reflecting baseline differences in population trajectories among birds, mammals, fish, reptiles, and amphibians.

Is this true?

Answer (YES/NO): YES